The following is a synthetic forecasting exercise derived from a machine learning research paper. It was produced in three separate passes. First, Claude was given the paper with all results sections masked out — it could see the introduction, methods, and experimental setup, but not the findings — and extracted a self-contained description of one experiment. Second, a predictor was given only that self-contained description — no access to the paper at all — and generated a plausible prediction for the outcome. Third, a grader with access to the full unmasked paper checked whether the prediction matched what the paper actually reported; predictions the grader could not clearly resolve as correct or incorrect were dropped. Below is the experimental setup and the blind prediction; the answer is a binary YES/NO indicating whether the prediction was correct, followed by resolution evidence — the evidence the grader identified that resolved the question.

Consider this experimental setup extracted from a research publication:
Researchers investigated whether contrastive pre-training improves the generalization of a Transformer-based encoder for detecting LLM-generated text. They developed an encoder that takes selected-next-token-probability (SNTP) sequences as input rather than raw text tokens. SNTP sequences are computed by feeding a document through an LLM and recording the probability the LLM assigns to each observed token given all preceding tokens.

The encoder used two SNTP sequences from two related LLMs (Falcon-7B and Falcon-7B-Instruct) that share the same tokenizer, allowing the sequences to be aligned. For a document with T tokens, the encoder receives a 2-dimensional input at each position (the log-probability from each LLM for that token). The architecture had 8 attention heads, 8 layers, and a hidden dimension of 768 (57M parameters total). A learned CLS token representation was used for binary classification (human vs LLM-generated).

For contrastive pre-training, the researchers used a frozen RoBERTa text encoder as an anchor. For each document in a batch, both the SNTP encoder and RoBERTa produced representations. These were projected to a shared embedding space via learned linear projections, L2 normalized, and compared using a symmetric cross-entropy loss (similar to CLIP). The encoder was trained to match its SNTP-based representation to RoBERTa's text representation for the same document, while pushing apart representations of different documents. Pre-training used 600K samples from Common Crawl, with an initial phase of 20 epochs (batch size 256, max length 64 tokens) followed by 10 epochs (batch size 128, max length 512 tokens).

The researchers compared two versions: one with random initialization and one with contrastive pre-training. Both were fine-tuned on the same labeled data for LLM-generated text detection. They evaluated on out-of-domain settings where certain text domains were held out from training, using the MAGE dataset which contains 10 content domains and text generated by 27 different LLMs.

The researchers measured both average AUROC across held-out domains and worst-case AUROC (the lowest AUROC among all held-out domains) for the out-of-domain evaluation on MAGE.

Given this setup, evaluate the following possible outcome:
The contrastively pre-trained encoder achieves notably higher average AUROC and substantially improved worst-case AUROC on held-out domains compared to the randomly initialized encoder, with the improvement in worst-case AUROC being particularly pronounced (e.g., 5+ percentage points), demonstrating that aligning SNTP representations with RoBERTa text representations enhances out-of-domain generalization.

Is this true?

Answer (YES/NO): NO